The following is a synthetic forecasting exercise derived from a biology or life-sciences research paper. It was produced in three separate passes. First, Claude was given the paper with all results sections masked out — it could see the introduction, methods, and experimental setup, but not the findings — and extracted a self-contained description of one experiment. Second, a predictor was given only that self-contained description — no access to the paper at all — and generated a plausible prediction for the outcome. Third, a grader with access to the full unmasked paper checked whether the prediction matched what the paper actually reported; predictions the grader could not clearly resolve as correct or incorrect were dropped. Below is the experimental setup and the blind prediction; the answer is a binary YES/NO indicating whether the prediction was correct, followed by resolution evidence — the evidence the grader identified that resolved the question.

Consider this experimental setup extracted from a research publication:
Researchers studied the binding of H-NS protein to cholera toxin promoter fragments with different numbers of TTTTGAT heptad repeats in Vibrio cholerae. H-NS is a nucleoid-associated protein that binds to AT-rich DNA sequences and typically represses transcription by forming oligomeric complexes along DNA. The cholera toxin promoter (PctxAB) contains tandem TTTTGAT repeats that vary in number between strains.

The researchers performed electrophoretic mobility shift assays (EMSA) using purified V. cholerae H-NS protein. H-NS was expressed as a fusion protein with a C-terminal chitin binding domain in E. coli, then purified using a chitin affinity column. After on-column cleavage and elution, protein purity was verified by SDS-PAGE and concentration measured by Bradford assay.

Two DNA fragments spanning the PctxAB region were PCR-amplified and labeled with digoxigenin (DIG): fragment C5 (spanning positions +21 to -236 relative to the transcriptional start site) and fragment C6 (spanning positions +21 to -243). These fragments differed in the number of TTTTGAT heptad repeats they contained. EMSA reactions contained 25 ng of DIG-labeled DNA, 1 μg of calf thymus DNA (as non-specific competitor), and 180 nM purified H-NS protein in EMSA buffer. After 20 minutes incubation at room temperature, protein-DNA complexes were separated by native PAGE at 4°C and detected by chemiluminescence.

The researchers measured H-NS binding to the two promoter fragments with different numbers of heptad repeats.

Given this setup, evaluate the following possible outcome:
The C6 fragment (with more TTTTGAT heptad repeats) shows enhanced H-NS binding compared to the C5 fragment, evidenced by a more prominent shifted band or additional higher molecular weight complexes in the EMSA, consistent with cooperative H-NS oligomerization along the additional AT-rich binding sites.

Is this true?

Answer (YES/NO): YES